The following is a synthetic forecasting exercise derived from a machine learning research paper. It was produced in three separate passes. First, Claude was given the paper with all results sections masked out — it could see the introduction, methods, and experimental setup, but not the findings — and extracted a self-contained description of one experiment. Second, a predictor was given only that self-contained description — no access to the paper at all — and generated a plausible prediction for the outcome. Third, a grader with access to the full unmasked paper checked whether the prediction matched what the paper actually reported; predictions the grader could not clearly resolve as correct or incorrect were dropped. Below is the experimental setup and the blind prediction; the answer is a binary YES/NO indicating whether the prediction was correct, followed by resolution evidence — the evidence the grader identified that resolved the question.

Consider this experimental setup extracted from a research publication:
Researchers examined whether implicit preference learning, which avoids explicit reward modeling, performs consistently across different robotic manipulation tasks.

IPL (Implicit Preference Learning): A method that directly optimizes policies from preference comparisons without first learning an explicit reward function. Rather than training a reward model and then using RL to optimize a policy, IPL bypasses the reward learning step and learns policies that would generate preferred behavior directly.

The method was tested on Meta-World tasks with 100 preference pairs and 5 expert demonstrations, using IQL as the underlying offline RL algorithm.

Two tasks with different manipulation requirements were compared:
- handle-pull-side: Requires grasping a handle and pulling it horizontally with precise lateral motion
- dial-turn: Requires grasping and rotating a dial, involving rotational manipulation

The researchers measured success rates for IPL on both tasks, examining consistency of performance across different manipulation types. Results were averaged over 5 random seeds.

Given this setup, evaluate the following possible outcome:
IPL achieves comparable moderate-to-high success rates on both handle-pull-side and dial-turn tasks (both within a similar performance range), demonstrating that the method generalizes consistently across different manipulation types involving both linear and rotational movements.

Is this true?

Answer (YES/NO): NO